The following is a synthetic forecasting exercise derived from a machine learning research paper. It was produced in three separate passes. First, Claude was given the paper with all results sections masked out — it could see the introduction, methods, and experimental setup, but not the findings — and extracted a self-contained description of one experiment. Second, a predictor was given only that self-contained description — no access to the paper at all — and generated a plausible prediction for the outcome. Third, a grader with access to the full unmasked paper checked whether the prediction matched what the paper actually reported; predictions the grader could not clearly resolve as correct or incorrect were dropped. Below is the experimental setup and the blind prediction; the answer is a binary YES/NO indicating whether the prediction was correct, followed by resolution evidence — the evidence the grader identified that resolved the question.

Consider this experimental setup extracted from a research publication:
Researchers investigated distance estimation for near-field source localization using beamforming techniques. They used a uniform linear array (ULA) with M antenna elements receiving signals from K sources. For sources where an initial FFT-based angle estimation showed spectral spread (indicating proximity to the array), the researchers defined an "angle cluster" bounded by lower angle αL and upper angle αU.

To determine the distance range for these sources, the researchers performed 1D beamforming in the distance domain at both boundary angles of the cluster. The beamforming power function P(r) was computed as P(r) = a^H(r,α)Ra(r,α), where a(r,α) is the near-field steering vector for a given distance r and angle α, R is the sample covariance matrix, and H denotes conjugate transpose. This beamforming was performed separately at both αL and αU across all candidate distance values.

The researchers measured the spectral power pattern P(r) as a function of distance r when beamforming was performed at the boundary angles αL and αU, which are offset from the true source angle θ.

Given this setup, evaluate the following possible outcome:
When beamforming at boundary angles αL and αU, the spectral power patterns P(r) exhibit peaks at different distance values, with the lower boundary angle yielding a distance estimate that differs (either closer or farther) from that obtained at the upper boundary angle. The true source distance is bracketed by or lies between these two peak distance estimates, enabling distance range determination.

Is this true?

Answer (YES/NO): NO